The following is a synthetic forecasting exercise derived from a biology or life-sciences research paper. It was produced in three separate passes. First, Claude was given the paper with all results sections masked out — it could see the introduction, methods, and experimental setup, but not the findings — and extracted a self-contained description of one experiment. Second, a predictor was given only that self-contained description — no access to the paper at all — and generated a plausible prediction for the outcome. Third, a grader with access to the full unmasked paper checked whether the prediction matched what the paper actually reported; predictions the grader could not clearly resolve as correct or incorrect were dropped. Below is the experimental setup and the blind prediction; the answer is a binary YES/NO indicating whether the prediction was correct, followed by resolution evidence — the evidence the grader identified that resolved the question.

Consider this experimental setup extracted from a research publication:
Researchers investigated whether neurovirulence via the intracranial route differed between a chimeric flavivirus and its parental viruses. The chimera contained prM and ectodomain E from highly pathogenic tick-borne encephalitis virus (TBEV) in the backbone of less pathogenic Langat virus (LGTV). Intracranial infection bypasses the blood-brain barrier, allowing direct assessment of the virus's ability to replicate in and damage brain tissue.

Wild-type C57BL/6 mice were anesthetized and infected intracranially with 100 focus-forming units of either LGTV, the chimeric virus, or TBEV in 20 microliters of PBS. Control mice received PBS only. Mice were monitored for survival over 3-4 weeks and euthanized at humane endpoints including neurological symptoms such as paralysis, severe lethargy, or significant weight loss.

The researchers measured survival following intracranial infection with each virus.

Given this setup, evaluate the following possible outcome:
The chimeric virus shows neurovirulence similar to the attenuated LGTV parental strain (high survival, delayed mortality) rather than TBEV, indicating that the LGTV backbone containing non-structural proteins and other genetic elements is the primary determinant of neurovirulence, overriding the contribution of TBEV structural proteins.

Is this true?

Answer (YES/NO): YES